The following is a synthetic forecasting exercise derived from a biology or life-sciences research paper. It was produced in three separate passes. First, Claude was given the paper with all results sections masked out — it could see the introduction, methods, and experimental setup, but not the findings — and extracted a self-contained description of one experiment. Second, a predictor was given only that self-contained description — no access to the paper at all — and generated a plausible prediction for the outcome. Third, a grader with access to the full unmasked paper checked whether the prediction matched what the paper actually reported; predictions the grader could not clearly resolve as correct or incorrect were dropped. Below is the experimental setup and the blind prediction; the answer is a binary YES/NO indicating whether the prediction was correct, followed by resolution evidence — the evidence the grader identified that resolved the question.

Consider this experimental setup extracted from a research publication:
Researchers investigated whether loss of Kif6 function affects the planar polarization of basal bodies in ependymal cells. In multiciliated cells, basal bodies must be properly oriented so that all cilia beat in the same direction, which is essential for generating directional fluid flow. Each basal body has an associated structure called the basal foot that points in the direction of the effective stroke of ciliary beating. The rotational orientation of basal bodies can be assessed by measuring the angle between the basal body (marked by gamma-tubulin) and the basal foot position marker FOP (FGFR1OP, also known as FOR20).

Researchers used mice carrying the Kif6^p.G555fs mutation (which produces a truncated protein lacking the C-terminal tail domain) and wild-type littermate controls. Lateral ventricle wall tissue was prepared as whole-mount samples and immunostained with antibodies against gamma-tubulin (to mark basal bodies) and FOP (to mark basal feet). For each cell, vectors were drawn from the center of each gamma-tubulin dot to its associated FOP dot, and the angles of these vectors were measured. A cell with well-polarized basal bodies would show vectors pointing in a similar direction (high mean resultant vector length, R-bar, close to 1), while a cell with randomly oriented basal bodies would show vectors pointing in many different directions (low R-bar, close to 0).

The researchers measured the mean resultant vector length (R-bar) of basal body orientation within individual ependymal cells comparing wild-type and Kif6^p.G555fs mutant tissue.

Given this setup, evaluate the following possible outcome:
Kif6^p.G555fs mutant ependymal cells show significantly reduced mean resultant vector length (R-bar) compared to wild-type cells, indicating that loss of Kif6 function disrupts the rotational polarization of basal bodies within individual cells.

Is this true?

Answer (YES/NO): YES